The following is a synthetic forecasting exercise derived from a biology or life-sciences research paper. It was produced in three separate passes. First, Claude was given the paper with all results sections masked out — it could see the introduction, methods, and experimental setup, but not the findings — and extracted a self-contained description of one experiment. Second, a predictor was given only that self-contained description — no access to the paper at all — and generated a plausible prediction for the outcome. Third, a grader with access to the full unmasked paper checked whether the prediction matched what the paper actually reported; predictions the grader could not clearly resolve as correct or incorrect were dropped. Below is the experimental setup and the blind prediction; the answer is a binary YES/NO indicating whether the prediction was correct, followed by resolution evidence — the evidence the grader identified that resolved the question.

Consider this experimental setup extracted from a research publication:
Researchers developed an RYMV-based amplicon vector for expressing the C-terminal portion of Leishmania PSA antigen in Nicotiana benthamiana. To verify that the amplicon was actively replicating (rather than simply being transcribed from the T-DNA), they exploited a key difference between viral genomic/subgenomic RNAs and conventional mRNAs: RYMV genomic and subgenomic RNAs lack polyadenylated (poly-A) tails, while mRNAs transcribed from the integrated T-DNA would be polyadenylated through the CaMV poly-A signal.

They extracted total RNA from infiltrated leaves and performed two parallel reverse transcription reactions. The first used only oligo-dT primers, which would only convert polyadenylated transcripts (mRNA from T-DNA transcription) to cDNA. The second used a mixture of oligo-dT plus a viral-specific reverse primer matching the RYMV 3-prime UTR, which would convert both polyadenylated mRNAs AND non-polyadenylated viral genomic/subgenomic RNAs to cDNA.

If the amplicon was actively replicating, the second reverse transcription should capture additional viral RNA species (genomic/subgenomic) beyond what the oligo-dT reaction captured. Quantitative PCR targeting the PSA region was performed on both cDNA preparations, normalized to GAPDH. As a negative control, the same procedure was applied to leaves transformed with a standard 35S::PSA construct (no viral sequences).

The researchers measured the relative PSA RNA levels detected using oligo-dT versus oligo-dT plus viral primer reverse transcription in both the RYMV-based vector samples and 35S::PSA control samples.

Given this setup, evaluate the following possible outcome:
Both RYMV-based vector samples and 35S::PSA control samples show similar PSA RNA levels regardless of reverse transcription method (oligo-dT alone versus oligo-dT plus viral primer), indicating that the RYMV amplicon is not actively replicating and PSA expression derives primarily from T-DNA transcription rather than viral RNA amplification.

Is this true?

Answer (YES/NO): NO